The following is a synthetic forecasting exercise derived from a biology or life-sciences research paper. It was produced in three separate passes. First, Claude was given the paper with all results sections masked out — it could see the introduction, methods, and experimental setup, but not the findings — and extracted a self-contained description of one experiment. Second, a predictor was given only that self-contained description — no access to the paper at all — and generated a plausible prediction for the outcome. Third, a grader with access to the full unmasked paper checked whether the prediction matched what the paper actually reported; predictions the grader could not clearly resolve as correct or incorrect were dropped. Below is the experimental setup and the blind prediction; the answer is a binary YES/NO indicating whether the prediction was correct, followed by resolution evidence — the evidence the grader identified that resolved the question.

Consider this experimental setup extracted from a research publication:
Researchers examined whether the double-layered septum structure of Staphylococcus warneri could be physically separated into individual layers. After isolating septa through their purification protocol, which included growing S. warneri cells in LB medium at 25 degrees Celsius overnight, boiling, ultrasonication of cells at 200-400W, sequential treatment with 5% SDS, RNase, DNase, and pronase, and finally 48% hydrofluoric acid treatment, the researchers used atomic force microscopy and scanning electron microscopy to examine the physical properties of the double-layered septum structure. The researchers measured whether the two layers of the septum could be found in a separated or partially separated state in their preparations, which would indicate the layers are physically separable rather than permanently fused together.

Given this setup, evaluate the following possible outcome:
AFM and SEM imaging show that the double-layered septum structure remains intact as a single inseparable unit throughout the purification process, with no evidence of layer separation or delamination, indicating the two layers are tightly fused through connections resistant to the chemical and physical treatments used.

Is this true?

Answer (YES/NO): NO